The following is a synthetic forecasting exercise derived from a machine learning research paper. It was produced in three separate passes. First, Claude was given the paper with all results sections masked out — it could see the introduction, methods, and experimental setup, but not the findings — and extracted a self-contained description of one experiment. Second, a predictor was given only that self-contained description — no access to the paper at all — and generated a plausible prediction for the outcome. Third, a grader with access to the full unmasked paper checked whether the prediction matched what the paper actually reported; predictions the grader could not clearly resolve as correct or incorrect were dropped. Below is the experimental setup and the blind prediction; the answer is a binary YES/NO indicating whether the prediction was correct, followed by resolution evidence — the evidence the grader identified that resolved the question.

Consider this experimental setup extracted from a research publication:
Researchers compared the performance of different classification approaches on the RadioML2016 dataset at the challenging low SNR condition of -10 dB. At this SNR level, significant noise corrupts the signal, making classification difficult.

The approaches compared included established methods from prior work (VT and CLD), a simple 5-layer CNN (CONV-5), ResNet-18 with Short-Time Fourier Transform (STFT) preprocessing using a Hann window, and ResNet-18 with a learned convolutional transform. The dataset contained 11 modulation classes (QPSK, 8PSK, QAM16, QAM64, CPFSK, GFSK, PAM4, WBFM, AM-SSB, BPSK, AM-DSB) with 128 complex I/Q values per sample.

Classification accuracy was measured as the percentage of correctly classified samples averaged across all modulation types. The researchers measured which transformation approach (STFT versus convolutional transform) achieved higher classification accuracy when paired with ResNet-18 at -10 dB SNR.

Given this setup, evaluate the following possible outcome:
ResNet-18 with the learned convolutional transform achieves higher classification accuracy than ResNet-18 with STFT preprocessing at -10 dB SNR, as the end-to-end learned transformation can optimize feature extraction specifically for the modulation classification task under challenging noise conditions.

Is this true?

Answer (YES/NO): NO